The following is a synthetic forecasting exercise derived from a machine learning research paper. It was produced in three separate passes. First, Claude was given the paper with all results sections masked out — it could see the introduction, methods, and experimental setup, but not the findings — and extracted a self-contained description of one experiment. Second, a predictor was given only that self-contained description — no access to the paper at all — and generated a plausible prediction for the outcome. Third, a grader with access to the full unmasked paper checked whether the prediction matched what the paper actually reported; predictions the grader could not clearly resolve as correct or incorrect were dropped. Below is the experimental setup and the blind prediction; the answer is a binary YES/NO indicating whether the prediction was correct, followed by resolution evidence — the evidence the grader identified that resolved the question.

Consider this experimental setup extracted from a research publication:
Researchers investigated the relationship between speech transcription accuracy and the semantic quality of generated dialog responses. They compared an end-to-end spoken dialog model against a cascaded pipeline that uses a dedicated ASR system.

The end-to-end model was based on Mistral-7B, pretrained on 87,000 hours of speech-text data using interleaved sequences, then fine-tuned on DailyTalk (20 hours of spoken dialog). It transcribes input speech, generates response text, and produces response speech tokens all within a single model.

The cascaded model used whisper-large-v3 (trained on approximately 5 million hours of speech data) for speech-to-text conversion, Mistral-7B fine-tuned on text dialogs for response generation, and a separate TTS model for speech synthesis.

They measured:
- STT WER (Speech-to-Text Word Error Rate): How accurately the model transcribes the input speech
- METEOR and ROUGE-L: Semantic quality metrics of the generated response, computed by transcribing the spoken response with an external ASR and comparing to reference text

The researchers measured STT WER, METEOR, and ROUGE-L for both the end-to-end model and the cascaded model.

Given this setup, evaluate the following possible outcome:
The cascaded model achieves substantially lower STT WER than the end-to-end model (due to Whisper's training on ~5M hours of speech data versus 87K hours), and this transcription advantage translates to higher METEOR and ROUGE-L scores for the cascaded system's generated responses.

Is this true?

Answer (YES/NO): NO